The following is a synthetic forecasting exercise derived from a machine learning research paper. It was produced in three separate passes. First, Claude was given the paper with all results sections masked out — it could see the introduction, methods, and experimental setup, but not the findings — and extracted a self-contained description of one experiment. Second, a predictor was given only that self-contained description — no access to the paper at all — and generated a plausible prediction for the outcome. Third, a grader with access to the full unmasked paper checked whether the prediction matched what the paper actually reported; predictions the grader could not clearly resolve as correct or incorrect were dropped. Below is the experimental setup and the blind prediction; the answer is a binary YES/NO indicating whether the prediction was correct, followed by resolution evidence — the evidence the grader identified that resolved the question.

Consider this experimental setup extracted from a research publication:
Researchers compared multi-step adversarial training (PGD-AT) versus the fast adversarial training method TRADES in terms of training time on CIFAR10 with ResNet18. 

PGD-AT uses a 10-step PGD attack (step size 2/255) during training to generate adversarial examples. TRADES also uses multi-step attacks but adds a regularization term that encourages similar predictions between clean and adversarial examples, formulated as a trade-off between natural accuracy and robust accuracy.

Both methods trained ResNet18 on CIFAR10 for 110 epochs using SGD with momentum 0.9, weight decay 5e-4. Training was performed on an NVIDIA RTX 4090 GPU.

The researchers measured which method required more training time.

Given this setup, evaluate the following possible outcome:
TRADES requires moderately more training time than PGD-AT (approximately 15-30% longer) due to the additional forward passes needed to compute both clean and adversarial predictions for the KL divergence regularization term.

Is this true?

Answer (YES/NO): YES